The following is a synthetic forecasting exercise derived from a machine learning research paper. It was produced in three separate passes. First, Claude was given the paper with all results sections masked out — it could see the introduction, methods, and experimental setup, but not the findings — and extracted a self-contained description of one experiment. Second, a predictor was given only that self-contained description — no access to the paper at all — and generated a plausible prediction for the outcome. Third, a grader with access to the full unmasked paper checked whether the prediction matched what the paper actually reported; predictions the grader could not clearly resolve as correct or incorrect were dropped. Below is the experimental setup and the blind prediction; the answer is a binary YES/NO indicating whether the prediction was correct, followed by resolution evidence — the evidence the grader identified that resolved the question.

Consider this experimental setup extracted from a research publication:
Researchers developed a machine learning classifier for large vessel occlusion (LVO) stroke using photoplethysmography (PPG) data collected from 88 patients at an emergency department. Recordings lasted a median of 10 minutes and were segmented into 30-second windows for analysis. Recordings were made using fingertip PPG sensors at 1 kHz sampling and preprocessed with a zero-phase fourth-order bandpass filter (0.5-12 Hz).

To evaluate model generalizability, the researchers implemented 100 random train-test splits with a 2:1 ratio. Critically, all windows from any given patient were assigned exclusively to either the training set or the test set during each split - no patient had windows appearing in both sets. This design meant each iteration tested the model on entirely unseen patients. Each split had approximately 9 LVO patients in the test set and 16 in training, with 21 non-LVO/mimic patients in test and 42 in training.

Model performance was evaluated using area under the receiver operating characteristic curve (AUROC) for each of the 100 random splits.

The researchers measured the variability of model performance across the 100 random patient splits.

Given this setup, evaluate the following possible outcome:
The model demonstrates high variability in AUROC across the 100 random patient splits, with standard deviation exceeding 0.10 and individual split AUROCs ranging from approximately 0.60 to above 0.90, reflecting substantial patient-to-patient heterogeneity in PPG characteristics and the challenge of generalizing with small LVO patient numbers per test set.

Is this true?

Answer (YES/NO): NO